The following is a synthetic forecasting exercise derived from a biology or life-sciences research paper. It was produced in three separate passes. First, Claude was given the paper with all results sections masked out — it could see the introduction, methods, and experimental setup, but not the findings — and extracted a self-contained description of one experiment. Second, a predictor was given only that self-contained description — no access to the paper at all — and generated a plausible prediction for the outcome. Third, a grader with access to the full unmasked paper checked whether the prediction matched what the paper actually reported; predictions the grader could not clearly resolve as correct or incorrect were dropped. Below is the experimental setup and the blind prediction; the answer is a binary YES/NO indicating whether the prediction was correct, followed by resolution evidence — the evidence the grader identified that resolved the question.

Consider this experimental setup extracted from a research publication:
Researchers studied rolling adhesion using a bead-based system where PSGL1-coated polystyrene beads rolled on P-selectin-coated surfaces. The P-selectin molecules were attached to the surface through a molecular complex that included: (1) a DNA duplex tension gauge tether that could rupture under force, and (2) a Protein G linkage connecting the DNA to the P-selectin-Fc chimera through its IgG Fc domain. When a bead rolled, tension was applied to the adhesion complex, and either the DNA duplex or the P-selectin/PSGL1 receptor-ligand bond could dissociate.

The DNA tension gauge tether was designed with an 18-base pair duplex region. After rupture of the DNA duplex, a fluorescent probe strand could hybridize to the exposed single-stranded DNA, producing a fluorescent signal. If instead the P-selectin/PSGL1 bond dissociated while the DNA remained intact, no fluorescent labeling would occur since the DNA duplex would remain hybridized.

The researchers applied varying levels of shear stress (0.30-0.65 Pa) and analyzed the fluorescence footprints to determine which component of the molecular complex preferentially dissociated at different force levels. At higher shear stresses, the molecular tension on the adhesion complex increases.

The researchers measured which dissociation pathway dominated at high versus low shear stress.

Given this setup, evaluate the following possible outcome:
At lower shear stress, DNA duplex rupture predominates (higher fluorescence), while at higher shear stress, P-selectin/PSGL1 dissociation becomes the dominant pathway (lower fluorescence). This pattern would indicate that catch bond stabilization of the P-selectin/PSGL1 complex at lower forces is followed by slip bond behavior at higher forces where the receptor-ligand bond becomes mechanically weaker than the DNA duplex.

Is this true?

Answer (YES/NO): NO